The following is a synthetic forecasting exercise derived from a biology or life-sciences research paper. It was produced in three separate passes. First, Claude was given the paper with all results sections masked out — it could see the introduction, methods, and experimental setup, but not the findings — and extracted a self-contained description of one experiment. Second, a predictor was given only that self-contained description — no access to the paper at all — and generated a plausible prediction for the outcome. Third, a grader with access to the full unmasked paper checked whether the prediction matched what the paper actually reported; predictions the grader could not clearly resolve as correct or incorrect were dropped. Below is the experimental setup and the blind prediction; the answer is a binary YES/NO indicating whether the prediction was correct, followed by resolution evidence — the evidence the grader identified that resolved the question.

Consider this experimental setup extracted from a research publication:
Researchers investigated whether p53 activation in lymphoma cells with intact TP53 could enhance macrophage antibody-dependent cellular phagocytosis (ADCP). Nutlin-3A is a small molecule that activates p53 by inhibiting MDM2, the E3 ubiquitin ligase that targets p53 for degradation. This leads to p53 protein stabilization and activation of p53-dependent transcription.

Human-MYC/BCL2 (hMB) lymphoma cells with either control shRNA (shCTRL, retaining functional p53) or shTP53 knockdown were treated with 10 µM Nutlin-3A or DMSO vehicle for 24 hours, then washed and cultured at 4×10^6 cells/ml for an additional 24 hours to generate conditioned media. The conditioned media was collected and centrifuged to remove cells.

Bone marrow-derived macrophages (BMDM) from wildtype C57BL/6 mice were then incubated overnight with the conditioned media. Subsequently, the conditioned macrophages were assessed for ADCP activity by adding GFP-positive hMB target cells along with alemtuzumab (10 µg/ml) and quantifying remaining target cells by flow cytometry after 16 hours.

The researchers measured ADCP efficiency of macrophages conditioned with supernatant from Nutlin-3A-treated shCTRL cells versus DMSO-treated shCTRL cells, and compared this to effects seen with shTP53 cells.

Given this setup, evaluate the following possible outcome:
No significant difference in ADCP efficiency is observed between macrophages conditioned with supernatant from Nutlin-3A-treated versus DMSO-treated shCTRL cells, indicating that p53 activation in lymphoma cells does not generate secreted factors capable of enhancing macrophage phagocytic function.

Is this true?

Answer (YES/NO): NO